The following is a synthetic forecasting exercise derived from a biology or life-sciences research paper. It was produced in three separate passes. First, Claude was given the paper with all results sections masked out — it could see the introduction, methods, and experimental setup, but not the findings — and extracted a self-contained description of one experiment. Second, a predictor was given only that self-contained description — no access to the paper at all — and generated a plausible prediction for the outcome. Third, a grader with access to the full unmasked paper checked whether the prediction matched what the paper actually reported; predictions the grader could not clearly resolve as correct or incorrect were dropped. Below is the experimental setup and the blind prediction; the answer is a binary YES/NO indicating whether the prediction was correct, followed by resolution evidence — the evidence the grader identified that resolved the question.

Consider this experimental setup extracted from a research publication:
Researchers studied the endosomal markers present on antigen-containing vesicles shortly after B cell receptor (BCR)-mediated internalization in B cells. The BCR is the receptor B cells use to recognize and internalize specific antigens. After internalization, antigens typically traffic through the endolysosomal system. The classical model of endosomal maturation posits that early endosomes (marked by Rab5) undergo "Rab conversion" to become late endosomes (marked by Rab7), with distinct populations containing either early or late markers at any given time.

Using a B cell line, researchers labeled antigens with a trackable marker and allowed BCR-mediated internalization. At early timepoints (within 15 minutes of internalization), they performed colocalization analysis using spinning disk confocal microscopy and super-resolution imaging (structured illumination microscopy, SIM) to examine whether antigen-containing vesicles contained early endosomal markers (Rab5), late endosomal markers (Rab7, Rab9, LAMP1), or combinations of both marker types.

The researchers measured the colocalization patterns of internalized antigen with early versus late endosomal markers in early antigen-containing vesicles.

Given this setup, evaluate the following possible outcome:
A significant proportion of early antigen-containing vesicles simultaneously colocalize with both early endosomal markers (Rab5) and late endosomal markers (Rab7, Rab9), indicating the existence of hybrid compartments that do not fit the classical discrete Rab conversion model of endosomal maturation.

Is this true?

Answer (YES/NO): YES